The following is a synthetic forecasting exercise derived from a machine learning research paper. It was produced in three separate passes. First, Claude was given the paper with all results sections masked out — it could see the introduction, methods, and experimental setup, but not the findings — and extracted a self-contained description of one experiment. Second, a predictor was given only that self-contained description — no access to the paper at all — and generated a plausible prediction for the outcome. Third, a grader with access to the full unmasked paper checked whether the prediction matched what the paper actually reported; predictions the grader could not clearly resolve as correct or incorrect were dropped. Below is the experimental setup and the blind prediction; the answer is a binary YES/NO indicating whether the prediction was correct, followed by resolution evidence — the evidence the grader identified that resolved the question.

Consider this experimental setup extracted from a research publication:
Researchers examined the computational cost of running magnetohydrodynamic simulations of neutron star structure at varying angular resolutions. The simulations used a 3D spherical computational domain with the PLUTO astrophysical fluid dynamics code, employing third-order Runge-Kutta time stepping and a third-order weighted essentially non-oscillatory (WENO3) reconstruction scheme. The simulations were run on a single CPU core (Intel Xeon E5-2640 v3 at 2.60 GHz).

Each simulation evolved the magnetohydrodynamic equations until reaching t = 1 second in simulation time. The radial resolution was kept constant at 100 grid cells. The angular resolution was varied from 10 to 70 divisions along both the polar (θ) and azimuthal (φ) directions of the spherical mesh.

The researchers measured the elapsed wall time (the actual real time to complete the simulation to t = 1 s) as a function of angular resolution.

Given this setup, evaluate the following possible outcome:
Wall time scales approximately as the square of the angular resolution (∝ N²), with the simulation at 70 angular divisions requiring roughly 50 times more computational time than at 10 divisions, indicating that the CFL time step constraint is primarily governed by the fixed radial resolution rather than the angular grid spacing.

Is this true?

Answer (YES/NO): YES